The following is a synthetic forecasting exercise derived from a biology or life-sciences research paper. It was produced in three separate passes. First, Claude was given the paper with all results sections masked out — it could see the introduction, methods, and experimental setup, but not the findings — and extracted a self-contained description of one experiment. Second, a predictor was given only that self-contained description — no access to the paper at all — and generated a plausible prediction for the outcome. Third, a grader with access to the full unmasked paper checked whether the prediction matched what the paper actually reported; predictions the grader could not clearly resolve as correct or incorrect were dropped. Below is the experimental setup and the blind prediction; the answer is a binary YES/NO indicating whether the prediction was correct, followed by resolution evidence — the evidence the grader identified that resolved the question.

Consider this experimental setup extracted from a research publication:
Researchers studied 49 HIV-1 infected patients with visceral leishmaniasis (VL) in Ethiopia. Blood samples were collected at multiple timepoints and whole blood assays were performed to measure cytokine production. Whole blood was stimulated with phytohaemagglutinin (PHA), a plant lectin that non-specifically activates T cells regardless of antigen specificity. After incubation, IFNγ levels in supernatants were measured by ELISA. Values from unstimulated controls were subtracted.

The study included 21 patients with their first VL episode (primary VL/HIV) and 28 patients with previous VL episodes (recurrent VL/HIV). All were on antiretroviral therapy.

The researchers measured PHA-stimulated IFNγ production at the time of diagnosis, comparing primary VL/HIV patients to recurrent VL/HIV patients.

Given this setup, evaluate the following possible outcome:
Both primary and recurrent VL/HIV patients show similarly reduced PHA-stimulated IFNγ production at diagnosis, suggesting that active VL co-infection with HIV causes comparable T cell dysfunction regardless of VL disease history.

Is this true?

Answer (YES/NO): NO